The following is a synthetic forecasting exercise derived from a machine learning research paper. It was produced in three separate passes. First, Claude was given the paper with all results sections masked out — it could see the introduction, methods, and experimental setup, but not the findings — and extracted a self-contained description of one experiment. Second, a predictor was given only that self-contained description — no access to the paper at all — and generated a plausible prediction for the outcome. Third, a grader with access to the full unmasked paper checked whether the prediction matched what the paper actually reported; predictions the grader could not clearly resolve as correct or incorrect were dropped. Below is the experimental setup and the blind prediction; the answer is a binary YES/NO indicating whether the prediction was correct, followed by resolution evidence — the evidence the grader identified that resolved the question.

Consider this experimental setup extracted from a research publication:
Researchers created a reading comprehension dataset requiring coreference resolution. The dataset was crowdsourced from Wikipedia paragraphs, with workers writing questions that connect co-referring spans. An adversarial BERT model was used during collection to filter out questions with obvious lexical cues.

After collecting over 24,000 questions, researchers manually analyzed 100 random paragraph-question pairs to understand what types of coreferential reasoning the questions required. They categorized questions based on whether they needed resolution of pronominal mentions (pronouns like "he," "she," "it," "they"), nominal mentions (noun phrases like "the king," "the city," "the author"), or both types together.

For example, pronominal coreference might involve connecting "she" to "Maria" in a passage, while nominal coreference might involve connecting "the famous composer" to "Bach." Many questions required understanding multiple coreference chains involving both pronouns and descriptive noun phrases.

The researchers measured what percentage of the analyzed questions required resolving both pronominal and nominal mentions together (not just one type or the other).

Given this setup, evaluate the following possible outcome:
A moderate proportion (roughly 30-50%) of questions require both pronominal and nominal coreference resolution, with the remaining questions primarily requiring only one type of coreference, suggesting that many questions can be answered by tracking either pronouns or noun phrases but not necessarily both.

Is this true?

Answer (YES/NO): YES